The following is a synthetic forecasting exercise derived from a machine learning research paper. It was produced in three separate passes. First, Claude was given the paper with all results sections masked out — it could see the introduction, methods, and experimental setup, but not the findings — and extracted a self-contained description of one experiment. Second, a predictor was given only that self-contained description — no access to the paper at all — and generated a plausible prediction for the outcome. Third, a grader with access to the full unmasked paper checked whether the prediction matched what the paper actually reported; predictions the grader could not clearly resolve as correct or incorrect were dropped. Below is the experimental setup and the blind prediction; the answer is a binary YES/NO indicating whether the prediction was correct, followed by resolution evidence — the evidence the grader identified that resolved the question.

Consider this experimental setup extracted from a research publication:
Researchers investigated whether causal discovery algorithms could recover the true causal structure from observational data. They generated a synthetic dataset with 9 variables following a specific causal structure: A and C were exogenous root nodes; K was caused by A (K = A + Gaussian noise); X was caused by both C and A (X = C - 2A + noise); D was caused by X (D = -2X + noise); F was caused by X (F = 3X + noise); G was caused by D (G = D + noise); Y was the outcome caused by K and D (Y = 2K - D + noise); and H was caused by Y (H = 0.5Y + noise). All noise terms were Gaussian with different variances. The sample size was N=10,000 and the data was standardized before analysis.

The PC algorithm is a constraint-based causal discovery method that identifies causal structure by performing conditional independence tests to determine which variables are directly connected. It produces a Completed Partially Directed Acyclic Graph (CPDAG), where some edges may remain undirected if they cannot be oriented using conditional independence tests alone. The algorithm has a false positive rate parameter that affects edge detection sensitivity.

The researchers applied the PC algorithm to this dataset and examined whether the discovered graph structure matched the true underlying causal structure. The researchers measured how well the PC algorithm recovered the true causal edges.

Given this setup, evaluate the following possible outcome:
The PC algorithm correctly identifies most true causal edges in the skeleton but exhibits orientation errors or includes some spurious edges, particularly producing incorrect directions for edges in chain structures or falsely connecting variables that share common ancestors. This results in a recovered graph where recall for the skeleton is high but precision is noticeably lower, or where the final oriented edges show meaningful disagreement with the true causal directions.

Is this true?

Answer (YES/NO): YES